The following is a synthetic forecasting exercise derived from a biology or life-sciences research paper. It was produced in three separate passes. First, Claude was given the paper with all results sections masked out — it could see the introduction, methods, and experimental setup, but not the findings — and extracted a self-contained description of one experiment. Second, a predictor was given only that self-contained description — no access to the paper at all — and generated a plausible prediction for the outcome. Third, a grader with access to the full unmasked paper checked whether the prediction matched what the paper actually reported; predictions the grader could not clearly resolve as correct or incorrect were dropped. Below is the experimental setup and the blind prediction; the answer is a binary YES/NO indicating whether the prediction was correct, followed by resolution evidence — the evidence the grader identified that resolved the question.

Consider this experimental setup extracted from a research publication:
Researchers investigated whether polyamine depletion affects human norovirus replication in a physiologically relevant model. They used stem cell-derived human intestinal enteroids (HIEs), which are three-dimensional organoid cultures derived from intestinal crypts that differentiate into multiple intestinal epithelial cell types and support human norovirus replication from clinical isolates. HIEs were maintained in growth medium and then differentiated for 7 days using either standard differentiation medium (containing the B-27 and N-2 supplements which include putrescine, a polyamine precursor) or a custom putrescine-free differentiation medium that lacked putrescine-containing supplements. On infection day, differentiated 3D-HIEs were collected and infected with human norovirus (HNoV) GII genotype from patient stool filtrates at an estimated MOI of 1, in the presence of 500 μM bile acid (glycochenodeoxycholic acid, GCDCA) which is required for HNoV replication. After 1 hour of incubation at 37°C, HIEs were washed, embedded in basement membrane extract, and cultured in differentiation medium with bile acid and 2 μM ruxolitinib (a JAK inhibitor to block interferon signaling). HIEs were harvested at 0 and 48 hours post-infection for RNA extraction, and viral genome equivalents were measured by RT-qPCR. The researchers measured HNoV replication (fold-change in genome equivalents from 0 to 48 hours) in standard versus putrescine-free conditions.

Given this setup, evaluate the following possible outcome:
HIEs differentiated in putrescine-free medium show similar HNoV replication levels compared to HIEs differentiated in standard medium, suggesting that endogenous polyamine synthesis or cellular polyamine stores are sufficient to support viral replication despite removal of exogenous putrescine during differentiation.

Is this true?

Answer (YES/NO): NO